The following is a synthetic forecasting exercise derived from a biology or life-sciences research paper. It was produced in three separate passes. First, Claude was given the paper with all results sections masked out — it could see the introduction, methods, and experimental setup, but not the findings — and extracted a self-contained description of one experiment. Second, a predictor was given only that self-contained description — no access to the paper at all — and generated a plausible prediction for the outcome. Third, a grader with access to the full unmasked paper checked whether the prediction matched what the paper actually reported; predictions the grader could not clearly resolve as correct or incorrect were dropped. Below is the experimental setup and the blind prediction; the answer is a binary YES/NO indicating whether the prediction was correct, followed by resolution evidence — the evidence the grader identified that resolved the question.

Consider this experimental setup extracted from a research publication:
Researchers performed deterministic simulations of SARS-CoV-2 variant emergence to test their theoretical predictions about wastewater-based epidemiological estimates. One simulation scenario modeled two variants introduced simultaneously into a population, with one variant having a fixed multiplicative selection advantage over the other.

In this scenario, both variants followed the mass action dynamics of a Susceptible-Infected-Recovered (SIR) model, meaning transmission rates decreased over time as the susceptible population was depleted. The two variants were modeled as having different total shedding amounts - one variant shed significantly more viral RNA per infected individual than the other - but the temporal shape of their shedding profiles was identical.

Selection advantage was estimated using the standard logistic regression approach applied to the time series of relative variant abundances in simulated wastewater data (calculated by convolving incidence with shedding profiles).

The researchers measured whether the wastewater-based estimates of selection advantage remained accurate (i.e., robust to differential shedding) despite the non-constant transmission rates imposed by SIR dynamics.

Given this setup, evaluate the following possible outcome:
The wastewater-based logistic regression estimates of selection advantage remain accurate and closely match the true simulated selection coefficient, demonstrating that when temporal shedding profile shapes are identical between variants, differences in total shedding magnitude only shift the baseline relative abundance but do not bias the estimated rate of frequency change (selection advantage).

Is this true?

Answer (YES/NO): YES